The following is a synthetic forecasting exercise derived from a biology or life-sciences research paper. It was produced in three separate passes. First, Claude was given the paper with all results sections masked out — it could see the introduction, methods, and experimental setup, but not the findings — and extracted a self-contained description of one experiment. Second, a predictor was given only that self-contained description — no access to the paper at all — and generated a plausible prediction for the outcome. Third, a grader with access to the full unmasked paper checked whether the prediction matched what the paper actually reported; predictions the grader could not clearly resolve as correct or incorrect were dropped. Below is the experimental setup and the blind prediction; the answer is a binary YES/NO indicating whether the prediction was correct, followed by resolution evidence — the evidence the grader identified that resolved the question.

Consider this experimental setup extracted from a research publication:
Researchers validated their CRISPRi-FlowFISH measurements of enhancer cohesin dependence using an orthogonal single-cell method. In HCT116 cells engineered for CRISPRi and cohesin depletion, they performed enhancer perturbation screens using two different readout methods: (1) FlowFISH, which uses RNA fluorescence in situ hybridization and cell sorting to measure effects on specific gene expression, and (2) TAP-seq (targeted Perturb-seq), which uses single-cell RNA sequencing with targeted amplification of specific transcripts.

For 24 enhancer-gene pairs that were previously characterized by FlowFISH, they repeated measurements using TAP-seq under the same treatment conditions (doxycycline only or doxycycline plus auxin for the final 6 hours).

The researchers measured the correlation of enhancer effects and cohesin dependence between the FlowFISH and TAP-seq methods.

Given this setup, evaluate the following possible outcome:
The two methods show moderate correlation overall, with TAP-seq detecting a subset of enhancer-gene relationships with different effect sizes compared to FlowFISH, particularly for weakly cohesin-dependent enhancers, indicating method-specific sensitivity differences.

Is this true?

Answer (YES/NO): NO